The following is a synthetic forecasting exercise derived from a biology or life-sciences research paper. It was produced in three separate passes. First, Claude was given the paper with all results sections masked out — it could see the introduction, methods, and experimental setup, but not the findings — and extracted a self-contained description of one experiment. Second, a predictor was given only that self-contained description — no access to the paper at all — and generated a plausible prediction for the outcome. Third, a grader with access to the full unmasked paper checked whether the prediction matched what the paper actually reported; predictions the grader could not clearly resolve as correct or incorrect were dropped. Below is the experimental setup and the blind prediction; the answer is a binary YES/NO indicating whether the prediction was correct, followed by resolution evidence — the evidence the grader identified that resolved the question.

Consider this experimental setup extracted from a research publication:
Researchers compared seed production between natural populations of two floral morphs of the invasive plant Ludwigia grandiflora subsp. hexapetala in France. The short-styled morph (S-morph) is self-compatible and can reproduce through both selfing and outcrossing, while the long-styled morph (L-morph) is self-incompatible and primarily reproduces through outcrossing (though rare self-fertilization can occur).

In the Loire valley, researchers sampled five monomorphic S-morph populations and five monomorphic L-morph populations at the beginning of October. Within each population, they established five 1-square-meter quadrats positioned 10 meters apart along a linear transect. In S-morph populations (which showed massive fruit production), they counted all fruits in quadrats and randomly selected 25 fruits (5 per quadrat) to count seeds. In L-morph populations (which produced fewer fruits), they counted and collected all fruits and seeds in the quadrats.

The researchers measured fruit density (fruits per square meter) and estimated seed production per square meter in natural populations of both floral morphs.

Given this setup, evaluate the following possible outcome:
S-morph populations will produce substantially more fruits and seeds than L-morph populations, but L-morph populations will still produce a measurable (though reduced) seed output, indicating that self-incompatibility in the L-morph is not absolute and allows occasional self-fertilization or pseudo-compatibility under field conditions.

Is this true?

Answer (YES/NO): YES